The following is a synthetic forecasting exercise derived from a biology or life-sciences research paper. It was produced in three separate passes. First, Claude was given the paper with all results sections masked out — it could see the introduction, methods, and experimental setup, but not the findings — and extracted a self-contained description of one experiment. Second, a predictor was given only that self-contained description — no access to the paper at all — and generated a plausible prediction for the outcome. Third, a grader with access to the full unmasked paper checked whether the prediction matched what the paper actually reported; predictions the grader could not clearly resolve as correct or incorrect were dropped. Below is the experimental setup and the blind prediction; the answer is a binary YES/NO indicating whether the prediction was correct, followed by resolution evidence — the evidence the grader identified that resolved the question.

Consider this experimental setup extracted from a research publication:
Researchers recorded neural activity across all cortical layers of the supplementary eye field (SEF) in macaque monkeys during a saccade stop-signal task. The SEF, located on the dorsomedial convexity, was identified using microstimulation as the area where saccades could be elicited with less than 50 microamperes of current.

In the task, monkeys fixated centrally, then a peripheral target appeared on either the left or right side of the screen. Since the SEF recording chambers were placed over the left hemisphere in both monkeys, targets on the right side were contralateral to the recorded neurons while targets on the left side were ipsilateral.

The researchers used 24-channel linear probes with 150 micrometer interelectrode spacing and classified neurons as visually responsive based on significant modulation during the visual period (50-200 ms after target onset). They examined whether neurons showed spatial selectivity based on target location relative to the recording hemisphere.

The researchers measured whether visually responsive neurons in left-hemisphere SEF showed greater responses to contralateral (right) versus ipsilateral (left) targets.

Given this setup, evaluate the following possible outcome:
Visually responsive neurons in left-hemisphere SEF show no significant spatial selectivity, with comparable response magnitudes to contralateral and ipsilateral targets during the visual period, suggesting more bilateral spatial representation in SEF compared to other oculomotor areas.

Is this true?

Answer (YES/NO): NO